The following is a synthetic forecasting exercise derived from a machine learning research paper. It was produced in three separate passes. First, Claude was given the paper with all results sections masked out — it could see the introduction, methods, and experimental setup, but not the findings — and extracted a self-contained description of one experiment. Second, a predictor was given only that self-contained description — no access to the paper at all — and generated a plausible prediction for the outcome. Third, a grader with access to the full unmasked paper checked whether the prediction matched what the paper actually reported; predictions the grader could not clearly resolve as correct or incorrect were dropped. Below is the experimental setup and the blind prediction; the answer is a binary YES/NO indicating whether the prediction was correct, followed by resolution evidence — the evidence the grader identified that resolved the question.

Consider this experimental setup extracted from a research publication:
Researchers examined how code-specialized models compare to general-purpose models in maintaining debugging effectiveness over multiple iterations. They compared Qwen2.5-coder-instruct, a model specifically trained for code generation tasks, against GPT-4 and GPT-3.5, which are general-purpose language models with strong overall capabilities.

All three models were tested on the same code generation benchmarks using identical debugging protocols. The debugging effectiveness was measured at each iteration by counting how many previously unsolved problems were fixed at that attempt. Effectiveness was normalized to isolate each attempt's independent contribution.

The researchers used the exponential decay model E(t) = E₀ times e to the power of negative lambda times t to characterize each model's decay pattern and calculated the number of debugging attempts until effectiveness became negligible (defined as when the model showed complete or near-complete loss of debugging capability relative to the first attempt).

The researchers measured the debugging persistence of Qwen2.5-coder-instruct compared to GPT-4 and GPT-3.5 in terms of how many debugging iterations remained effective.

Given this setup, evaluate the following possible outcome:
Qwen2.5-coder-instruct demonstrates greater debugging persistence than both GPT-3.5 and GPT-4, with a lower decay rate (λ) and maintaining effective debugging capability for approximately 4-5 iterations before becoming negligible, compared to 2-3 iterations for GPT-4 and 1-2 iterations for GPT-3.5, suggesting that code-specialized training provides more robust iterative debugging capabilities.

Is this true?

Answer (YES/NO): NO